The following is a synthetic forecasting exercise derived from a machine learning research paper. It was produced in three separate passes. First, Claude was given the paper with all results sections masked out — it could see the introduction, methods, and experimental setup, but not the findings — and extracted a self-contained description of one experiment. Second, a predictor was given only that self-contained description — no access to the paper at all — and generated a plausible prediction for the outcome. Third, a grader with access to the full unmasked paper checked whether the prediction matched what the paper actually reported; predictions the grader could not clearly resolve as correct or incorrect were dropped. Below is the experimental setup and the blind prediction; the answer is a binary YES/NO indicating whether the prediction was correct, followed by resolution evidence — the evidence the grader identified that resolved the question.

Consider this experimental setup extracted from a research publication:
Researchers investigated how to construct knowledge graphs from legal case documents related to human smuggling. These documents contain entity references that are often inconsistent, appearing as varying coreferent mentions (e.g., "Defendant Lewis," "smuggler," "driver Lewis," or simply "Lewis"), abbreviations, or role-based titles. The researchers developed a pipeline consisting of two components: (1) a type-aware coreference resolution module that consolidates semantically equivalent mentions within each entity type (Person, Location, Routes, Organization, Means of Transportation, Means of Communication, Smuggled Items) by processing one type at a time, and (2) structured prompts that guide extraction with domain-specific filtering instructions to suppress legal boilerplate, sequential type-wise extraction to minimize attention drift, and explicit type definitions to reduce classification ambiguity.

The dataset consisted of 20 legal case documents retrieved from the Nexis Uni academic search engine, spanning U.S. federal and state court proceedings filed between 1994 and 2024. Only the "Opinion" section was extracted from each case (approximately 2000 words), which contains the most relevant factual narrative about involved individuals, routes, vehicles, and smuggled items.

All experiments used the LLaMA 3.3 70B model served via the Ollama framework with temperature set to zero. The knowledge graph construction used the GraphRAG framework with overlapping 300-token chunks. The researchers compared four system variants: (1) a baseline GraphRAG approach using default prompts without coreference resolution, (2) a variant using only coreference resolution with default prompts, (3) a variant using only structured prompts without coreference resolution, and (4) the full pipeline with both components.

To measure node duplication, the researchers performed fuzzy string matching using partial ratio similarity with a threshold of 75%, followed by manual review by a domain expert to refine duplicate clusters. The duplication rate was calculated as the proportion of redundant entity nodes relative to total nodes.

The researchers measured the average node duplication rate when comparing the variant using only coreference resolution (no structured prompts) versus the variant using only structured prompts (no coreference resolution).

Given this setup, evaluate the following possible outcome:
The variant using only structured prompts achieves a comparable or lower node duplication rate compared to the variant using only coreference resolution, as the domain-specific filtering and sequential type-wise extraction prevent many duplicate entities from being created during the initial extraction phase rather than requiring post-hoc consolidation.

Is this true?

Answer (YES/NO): NO